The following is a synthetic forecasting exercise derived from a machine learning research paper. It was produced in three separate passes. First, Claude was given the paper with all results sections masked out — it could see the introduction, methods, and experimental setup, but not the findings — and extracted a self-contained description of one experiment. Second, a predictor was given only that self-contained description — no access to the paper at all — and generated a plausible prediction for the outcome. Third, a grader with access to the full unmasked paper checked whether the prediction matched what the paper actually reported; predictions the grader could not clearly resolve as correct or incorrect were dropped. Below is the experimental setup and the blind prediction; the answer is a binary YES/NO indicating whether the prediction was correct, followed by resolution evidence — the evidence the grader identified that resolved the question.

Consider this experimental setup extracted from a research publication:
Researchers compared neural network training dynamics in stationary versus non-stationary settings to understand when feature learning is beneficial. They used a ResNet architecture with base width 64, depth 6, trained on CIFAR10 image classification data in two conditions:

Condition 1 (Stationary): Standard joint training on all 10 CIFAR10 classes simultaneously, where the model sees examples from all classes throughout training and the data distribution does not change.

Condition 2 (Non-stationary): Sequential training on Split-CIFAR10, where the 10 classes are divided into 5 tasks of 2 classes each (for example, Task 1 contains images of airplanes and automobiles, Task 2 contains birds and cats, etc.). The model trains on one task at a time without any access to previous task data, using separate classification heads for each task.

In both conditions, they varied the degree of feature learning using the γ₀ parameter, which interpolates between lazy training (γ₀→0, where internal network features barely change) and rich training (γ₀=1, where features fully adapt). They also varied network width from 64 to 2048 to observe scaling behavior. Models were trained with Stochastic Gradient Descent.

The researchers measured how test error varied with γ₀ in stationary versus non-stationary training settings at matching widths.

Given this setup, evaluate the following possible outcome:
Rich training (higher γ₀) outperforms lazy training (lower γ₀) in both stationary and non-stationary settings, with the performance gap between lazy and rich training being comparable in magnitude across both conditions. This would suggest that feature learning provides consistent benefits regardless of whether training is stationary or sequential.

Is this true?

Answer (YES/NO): NO